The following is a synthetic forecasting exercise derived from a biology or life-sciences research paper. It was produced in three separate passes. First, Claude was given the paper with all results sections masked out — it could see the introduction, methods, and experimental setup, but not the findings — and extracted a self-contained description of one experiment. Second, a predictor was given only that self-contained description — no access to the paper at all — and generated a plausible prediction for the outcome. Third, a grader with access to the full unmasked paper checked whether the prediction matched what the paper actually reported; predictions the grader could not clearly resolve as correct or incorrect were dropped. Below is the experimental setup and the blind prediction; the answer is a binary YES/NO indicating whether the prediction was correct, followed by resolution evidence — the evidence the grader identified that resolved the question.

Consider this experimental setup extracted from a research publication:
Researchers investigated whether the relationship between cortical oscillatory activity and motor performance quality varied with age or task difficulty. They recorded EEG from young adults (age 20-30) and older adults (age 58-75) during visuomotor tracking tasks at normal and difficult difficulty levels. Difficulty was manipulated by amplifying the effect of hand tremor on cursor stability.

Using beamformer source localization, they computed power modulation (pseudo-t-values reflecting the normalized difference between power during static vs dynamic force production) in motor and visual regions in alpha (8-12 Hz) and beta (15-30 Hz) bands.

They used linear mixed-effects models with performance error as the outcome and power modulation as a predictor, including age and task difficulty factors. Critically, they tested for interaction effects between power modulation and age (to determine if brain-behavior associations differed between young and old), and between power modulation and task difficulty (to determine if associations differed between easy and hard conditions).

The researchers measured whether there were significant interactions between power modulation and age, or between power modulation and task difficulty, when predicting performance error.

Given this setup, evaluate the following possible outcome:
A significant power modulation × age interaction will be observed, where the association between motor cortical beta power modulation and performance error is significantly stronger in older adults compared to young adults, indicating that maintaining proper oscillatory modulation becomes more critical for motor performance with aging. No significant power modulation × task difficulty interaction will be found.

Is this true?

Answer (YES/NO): NO